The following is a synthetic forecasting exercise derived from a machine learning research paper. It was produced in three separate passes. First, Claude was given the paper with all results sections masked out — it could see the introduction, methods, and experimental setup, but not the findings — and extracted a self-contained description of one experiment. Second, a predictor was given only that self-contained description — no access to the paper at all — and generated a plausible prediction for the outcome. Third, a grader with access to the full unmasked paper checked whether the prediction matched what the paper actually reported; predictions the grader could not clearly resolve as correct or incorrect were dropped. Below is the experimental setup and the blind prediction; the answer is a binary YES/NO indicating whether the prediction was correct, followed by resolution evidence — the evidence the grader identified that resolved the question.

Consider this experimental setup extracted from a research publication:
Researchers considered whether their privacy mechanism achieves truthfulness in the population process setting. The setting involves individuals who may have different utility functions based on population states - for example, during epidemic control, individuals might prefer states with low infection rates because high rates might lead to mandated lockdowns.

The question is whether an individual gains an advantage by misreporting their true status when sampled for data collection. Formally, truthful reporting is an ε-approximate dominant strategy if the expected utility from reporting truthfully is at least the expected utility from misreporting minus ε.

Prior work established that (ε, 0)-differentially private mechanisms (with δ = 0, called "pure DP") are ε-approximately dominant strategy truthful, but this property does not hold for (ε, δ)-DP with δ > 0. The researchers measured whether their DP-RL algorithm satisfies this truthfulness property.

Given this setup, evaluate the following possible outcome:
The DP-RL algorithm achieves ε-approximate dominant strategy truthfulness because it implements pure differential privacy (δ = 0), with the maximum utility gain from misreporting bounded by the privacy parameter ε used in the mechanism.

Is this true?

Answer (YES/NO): YES